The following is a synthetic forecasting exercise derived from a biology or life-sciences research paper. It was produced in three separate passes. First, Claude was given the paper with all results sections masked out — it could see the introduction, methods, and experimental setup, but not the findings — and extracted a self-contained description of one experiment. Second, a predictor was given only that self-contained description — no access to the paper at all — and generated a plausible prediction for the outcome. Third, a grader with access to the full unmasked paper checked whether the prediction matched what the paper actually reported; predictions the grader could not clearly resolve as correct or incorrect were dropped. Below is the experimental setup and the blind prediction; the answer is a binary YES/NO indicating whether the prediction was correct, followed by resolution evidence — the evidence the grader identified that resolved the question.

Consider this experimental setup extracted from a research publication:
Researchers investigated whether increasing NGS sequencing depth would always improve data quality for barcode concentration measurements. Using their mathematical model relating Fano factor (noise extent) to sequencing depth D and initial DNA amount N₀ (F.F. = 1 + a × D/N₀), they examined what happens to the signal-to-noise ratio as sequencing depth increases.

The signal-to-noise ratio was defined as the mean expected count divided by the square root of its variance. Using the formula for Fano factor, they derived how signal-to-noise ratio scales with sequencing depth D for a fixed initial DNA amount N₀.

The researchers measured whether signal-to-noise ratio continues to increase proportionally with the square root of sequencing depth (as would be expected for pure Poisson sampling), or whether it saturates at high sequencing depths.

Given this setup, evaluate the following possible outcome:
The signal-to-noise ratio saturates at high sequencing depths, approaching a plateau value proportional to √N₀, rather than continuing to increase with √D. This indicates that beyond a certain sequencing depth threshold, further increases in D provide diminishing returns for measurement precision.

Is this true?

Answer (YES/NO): YES